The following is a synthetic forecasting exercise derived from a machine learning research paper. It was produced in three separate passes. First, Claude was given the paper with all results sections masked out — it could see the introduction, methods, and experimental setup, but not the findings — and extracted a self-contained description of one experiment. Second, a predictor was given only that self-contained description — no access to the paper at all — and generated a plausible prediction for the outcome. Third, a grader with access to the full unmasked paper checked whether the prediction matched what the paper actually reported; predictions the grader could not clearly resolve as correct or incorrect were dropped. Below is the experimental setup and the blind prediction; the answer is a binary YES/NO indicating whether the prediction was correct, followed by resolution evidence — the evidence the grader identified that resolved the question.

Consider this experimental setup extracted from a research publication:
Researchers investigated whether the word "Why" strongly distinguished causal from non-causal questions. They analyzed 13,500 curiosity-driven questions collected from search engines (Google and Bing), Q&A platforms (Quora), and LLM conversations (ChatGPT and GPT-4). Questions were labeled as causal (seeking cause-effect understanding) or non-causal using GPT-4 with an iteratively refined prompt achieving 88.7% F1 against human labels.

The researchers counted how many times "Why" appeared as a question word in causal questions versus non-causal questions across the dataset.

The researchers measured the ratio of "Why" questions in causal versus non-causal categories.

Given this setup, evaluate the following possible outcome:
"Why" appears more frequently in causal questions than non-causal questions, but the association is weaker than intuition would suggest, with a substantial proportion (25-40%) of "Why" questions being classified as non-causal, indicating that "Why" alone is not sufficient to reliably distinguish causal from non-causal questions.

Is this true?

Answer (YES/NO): NO